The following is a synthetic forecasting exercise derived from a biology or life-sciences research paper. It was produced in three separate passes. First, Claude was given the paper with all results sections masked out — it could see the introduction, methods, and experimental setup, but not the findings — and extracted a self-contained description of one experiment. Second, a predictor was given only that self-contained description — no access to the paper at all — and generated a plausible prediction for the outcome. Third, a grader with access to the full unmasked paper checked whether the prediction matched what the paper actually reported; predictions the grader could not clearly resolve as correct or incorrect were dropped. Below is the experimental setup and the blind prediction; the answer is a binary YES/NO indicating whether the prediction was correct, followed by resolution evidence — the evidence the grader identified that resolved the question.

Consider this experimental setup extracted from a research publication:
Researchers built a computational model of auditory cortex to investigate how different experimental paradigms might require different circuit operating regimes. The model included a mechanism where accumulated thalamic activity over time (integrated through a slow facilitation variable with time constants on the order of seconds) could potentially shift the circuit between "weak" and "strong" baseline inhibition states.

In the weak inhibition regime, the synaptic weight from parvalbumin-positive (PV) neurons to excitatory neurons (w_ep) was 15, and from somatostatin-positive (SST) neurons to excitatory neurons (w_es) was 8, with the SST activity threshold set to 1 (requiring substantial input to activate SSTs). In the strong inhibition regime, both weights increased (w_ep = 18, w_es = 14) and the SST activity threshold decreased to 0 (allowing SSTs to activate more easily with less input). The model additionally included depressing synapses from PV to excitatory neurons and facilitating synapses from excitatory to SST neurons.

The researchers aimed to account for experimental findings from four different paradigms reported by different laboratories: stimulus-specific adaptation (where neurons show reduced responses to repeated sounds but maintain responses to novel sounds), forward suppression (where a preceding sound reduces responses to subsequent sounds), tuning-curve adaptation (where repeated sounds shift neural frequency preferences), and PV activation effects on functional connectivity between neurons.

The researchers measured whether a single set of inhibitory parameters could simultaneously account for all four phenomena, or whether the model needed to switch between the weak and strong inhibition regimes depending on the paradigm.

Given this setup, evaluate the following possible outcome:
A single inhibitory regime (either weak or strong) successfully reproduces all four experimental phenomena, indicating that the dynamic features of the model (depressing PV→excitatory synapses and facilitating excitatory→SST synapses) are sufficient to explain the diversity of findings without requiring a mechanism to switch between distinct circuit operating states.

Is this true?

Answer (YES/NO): NO